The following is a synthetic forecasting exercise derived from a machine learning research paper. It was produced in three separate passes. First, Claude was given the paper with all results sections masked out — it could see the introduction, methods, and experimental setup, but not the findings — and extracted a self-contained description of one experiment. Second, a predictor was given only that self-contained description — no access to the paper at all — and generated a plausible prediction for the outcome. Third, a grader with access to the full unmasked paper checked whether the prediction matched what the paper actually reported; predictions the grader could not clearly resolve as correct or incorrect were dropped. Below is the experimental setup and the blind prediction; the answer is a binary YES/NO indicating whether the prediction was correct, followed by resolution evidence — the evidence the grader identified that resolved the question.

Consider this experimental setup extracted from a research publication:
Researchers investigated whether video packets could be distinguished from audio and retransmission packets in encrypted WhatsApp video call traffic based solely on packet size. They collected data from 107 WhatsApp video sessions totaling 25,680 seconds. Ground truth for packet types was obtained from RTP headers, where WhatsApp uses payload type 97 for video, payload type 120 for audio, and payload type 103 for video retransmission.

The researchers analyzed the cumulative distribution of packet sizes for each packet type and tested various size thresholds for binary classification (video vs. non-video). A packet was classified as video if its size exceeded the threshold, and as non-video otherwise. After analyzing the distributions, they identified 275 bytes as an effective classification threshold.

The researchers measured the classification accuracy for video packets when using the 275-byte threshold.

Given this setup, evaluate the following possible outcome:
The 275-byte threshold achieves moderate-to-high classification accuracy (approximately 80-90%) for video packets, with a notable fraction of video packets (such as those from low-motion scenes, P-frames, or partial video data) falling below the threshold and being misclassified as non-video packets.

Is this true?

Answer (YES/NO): NO